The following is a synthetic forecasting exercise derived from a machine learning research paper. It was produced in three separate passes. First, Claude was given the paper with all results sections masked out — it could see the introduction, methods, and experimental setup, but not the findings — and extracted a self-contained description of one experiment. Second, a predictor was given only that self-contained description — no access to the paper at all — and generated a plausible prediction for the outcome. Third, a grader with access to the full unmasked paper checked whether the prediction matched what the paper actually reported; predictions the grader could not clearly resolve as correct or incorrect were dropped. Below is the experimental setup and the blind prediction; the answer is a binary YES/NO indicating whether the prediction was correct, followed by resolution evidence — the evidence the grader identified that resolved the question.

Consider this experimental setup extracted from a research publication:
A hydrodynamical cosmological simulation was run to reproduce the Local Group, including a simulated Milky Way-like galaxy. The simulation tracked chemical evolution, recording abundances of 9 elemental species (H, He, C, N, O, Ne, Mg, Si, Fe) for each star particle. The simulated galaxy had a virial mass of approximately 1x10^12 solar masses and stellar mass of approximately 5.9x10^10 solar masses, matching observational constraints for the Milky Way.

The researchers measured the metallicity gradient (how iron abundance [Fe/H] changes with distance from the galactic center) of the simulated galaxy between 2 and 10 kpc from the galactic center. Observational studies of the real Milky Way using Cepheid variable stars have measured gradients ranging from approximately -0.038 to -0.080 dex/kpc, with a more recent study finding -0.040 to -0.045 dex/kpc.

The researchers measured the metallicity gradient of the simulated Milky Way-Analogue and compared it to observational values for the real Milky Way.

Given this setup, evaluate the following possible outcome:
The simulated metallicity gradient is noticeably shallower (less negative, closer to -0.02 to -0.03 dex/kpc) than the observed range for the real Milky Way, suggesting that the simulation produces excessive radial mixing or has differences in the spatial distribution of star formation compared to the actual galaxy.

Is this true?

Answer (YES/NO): YES